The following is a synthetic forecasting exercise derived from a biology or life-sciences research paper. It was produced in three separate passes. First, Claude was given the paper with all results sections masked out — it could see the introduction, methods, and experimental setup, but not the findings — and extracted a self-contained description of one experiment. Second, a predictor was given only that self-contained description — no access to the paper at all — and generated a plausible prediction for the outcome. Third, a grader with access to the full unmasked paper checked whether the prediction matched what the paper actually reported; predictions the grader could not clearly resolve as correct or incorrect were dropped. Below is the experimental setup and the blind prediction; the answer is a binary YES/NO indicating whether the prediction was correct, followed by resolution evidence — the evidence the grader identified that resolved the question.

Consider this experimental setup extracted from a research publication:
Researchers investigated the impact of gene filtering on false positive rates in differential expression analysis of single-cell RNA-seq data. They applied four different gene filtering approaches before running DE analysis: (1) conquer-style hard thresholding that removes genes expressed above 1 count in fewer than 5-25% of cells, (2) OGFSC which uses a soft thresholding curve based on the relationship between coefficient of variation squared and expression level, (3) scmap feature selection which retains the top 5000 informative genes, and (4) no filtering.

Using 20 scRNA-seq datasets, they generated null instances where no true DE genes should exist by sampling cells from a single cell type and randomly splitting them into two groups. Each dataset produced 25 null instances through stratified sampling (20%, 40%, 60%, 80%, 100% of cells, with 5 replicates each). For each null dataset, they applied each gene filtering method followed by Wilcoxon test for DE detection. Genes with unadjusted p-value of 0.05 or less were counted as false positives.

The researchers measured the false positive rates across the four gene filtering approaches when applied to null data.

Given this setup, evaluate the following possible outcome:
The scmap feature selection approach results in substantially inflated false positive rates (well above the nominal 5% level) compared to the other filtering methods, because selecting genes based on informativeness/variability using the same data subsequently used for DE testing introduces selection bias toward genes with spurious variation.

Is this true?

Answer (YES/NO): NO